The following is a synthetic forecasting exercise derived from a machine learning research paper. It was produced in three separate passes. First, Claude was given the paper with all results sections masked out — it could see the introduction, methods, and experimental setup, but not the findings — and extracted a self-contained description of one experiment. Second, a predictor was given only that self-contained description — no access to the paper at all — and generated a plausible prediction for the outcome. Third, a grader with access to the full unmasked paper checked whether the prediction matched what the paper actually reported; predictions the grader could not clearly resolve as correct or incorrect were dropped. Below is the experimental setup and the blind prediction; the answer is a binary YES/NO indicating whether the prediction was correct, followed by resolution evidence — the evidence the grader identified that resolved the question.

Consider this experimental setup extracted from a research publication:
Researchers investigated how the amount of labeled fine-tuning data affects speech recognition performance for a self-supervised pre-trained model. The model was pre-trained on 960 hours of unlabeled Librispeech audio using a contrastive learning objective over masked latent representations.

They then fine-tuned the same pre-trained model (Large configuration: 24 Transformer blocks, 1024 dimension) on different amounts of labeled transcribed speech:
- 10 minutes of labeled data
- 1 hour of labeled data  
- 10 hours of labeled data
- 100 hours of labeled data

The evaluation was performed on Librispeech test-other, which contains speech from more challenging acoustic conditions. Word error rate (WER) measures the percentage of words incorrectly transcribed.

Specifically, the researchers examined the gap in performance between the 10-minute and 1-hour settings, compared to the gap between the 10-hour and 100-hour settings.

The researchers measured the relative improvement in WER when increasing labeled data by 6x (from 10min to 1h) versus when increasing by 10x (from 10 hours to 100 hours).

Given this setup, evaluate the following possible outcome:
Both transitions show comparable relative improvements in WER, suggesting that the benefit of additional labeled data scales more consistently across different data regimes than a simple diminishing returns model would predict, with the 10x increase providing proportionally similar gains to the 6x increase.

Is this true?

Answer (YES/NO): NO